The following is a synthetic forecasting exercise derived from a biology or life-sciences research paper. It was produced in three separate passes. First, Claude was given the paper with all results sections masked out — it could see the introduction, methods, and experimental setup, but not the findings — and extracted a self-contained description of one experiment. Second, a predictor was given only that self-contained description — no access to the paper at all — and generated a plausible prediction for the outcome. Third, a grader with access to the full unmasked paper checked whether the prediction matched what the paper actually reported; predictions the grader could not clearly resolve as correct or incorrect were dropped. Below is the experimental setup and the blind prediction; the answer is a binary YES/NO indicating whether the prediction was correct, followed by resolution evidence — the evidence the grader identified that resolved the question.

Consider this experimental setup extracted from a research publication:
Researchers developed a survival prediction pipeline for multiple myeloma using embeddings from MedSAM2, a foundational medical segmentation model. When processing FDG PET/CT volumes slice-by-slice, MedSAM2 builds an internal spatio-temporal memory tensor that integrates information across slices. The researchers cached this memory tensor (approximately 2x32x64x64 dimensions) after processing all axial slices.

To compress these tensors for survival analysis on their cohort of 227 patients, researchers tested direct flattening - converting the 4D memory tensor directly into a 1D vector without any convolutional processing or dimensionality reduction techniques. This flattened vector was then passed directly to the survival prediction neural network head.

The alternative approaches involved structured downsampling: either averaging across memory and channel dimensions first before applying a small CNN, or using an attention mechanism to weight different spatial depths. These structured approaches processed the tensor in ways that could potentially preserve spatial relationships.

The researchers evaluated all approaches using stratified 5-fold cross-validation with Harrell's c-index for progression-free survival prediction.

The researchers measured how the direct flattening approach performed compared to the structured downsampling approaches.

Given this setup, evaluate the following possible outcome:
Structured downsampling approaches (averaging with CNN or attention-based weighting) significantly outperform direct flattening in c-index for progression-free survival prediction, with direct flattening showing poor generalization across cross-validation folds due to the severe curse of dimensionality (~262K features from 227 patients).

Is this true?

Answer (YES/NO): YES